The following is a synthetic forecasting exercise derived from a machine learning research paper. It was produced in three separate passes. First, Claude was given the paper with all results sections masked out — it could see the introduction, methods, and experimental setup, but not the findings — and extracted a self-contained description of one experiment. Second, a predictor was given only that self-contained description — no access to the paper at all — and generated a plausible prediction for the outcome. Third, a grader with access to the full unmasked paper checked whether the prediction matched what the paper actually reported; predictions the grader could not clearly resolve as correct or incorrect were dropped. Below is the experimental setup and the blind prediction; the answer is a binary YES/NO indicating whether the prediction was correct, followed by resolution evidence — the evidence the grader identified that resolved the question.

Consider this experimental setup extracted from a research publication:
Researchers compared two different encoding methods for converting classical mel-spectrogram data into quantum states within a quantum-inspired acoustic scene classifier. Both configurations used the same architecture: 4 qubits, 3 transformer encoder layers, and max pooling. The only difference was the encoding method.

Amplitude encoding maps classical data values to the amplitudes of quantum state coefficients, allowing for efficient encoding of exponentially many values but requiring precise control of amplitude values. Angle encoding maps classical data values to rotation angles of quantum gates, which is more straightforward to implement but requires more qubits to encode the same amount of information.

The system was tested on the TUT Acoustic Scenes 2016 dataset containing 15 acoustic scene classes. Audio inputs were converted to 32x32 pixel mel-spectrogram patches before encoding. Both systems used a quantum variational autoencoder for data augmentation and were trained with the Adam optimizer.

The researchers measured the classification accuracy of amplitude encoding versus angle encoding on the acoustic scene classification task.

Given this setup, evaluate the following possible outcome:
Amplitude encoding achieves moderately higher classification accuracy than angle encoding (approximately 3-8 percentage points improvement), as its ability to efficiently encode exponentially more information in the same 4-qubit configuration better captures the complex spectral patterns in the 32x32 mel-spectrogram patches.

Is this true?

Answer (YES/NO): YES